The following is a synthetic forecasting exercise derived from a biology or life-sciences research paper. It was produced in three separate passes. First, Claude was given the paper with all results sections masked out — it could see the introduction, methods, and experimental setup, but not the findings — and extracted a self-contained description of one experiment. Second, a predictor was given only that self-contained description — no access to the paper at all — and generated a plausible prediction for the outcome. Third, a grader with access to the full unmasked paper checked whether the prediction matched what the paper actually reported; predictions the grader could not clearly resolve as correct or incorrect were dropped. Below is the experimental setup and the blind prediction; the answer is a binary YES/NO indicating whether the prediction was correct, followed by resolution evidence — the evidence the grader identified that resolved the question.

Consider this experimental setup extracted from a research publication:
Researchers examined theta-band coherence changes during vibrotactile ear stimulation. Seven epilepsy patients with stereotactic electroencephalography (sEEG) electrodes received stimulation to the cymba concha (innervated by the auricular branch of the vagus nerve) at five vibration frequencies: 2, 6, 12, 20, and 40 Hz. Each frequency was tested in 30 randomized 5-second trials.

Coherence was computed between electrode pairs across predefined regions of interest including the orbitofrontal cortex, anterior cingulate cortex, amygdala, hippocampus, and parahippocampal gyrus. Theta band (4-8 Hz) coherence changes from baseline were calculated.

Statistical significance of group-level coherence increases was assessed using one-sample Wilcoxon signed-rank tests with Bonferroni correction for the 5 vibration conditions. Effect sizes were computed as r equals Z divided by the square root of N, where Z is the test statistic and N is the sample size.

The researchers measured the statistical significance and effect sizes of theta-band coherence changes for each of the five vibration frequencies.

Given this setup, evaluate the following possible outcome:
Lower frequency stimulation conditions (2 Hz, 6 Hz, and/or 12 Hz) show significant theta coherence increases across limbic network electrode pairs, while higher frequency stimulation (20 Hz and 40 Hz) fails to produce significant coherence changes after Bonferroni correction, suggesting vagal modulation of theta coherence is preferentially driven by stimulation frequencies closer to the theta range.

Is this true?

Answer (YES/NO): NO